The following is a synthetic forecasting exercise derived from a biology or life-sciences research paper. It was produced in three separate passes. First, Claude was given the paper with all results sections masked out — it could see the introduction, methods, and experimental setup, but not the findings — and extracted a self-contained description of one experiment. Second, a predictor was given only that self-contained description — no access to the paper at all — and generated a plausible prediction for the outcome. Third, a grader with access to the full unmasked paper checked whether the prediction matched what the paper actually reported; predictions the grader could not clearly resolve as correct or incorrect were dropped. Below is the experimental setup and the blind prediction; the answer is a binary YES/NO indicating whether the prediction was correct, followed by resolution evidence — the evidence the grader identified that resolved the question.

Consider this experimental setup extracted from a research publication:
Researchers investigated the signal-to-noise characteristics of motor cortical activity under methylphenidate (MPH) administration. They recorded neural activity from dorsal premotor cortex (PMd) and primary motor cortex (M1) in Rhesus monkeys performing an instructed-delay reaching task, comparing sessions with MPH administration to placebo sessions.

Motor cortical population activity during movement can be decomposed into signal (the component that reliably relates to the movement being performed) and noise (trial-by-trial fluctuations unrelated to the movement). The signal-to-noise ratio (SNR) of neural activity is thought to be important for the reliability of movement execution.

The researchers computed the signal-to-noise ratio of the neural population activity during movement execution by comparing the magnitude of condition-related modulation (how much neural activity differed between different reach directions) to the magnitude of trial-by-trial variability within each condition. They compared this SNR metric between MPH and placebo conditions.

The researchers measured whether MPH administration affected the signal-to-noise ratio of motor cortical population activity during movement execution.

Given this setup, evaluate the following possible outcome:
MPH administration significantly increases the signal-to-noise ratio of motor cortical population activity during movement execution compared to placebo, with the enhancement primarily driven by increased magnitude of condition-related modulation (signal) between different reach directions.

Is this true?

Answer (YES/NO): NO